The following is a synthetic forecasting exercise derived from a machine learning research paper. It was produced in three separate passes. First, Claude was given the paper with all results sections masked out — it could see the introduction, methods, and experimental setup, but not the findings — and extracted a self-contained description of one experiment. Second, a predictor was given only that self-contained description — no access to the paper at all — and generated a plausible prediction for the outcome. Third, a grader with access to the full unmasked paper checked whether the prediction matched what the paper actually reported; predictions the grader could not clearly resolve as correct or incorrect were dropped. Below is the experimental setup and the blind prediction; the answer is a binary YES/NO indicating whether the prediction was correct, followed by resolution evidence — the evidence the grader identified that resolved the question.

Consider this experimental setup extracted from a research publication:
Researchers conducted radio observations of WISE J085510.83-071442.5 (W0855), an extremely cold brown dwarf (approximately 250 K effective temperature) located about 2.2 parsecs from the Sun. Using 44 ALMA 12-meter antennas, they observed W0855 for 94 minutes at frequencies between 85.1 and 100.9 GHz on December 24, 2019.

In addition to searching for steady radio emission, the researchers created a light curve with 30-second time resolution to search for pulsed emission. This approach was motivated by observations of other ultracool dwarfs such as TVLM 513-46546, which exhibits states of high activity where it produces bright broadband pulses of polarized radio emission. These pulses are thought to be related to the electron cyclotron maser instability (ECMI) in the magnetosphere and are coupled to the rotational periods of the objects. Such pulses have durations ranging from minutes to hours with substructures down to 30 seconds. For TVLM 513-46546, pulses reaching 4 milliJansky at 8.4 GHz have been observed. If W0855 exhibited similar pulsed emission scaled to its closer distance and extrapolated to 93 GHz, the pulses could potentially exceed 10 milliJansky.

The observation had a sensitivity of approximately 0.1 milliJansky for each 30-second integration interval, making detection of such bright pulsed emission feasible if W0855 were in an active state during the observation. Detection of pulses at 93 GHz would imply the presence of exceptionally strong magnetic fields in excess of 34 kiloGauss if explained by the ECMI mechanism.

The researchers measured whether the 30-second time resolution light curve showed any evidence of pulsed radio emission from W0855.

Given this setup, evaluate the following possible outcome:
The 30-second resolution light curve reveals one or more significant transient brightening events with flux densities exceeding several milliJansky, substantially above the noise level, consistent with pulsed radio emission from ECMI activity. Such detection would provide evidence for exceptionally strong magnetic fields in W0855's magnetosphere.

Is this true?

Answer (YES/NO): NO